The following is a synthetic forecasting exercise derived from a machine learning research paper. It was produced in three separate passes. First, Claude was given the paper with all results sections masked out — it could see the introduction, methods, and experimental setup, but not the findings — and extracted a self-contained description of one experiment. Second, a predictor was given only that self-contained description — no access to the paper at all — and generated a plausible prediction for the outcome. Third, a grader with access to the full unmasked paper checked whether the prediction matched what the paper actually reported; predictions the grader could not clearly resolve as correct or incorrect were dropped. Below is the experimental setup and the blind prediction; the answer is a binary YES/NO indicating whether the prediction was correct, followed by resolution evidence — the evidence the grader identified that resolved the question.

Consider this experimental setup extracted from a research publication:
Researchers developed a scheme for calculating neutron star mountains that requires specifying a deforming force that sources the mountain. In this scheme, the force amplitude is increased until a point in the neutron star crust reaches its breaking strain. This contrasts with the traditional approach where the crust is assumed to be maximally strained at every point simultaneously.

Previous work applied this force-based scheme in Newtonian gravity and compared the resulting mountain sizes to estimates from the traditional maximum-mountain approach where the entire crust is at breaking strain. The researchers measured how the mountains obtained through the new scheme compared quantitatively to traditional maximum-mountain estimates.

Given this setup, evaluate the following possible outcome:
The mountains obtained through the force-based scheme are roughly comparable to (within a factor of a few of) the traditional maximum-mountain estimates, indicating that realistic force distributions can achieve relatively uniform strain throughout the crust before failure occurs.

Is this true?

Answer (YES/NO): NO